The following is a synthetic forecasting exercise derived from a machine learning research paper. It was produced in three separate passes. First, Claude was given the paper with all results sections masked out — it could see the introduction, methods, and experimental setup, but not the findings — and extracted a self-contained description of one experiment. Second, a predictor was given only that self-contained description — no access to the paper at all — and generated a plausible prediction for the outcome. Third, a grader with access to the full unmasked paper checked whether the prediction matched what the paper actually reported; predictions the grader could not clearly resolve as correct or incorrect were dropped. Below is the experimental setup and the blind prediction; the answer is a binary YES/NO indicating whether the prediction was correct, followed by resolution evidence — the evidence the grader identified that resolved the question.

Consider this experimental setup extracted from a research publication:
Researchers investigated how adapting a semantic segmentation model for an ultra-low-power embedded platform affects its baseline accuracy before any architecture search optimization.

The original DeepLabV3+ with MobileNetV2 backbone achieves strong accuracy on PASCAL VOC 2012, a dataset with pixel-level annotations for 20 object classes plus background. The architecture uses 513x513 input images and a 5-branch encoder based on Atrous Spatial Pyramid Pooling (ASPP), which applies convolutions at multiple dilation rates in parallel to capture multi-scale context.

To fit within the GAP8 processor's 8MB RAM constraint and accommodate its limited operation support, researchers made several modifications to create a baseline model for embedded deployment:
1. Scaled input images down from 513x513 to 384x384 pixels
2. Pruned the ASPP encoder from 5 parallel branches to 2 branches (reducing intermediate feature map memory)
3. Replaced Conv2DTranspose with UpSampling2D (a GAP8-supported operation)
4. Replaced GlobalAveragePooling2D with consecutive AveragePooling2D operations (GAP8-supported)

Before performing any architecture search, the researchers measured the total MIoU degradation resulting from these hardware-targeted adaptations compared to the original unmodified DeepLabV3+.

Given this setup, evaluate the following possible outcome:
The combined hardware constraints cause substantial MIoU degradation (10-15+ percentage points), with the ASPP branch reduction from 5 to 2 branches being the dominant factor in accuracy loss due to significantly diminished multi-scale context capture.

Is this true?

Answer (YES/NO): NO